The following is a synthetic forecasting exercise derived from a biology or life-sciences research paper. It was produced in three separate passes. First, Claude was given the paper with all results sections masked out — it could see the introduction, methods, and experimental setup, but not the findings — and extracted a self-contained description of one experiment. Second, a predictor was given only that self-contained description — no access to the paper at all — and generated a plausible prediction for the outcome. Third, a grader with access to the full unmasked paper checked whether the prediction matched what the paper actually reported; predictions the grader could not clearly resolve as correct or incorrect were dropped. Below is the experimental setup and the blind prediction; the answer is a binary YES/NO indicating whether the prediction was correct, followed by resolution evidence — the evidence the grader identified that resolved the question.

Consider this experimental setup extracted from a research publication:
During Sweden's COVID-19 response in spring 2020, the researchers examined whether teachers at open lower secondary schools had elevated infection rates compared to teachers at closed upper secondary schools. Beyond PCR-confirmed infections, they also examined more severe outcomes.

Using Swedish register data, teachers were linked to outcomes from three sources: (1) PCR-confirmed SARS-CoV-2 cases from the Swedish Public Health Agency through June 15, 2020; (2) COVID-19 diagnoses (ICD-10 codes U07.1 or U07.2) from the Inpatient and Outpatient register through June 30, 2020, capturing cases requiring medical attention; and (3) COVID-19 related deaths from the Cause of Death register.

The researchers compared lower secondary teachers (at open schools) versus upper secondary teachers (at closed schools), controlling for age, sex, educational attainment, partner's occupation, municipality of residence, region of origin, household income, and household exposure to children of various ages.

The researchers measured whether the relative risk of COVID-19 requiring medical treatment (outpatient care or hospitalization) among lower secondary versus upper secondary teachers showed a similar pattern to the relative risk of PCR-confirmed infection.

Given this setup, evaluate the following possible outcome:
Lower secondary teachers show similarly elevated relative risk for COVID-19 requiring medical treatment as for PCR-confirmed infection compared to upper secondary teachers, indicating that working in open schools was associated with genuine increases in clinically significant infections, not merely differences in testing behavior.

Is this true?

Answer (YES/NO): YES